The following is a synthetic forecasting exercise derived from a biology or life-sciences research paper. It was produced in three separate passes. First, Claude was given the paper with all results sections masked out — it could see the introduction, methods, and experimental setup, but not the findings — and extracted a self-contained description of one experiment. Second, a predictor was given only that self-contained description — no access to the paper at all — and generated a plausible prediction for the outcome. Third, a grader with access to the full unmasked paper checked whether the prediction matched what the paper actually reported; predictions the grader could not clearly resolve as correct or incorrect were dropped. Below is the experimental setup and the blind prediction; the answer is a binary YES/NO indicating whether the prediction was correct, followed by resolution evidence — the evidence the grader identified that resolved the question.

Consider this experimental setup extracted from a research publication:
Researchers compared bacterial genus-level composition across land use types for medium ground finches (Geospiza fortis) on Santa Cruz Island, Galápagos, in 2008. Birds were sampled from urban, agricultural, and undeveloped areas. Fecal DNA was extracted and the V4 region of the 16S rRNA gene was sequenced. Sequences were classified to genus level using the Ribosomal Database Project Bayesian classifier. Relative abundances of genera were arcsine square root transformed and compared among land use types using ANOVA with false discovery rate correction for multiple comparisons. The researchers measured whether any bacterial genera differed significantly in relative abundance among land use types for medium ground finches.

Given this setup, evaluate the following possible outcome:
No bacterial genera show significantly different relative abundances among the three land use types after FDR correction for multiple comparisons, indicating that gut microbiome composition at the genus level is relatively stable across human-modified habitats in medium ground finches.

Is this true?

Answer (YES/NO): YES